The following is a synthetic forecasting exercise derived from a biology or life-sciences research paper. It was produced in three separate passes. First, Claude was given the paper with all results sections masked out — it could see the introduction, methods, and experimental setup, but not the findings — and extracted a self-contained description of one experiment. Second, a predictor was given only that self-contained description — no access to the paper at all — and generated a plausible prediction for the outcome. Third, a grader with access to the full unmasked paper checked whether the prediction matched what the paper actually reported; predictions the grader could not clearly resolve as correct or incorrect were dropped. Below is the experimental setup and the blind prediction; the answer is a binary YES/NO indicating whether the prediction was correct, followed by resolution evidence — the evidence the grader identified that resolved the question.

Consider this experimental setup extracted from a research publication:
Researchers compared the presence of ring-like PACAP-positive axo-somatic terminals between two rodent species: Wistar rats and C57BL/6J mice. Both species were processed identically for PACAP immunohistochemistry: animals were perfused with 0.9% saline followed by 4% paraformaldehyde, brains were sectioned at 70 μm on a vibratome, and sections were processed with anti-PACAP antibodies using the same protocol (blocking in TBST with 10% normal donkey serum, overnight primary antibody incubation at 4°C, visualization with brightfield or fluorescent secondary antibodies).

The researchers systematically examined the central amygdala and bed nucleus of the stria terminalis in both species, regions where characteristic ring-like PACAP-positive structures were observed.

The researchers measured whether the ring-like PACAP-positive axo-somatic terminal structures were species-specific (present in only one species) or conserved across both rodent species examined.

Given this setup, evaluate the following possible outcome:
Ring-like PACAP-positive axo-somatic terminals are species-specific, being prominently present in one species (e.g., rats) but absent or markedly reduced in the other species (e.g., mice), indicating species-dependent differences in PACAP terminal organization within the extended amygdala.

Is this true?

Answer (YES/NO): NO